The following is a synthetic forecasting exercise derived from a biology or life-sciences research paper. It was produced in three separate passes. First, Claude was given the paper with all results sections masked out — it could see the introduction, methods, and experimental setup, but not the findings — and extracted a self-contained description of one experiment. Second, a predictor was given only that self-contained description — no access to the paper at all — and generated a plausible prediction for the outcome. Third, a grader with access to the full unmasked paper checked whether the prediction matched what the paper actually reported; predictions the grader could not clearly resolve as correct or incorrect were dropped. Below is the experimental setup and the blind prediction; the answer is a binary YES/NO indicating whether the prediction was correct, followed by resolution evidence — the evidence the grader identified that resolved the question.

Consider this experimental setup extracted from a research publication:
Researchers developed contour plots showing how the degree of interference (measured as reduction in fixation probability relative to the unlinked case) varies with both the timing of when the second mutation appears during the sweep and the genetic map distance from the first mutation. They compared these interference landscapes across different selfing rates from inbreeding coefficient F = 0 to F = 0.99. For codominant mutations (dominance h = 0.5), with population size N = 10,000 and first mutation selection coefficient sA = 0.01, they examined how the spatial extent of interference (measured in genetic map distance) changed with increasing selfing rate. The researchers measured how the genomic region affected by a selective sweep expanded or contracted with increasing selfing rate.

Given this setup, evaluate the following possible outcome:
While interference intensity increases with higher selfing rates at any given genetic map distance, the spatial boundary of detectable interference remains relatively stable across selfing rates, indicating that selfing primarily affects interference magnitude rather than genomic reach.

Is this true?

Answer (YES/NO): NO